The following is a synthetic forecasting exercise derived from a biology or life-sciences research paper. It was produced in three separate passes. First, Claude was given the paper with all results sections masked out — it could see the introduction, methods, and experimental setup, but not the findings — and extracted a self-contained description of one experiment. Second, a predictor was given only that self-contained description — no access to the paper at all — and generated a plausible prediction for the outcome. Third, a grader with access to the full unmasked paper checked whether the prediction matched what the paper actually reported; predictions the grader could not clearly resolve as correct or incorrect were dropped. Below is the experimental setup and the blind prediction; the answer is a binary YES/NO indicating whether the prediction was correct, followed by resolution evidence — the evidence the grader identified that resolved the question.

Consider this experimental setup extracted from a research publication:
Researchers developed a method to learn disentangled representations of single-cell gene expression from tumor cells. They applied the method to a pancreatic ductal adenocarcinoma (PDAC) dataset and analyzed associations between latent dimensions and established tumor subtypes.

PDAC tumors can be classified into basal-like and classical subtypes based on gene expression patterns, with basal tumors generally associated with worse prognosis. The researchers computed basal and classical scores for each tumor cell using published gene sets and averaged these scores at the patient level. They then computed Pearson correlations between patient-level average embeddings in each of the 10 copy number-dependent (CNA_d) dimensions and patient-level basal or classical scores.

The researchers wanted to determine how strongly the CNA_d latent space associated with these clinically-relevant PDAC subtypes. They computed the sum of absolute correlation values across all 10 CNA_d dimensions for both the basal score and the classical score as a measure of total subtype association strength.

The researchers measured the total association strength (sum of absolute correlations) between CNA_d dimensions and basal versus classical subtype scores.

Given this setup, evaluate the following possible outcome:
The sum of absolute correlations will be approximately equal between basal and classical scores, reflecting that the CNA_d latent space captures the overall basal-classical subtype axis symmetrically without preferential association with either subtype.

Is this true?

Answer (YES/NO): YES